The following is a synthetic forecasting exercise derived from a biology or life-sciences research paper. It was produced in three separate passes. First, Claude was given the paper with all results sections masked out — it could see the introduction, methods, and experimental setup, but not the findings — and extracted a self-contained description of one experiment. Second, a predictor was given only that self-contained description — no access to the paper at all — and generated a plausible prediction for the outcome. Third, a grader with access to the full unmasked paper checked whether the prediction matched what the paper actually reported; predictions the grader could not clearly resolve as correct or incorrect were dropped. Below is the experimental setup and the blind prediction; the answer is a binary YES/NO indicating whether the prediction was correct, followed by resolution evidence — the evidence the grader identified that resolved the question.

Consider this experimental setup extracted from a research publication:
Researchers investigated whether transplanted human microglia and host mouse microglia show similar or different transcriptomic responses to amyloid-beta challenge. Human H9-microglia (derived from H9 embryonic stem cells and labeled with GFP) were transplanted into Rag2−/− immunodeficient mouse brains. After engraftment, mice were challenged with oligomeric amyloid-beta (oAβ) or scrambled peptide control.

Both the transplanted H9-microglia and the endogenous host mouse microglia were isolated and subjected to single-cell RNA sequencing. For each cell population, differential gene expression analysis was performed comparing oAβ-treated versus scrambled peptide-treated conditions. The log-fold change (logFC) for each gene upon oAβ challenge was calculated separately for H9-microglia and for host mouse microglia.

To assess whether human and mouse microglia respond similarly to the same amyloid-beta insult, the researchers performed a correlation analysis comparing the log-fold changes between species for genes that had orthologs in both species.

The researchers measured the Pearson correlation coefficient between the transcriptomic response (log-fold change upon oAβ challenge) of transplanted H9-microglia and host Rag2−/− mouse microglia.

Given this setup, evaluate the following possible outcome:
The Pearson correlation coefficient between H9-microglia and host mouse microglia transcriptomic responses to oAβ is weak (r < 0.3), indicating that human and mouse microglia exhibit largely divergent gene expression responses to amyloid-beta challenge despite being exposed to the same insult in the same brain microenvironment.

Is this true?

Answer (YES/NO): NO